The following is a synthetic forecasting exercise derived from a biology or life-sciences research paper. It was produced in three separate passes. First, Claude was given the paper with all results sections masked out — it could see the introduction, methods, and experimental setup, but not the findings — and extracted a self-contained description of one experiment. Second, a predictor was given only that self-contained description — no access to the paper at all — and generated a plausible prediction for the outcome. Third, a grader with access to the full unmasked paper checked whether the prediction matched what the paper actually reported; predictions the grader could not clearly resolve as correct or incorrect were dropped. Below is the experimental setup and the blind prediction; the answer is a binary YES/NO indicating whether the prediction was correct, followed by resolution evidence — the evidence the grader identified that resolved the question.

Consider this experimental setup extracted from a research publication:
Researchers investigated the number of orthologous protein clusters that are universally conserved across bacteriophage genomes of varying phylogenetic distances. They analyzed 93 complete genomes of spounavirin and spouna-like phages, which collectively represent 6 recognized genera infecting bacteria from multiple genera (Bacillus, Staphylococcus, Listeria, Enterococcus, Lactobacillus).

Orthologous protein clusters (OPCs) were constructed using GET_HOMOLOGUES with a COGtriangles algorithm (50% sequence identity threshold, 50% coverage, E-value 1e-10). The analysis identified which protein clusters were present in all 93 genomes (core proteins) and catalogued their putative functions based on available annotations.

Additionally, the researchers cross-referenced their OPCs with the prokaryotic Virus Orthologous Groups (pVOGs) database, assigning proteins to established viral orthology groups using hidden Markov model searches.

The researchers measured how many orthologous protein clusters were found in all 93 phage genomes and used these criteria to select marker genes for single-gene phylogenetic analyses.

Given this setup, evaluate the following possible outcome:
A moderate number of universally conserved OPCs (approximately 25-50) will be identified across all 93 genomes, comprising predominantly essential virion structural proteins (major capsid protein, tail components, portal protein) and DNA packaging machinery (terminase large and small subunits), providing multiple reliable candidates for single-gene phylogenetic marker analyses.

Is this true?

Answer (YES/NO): NO